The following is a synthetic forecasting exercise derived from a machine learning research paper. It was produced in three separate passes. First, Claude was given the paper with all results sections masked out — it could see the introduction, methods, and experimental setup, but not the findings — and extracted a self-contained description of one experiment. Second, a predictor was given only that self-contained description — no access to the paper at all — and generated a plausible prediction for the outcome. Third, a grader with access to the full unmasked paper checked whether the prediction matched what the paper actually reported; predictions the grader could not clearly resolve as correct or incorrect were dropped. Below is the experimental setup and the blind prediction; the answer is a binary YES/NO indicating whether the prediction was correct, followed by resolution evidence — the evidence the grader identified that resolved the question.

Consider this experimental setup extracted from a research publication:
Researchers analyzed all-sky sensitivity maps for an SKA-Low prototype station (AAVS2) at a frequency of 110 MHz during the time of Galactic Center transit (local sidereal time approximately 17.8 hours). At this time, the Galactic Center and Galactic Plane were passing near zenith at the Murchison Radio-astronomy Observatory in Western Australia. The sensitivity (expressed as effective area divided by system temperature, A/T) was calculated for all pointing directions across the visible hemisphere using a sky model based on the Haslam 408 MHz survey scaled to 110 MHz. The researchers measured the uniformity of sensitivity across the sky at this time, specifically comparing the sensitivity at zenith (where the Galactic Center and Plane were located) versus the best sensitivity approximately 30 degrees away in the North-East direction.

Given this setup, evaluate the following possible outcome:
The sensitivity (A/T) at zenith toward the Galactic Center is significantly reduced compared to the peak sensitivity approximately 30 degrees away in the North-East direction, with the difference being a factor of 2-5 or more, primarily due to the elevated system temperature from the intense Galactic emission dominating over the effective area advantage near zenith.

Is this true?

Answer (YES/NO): YES